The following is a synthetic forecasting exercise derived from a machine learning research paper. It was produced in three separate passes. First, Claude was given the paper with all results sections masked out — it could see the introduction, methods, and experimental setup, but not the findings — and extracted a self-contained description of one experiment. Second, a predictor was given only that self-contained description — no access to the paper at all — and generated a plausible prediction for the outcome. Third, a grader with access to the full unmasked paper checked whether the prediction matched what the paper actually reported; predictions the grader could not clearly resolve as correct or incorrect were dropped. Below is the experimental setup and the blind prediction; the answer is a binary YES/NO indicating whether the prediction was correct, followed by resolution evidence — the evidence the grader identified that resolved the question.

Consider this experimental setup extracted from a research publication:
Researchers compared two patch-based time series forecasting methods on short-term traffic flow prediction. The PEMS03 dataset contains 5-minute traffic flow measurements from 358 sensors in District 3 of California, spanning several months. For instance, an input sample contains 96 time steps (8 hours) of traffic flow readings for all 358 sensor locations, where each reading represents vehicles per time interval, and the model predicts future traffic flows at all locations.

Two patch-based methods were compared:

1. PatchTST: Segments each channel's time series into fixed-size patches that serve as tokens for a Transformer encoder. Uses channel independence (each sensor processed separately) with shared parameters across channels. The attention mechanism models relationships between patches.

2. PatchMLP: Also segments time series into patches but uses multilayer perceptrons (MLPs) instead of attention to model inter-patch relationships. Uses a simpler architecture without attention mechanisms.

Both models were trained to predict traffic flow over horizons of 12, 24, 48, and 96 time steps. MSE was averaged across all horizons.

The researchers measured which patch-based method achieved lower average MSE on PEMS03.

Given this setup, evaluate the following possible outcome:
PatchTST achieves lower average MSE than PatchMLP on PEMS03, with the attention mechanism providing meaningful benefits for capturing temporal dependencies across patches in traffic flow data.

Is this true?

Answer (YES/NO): NO